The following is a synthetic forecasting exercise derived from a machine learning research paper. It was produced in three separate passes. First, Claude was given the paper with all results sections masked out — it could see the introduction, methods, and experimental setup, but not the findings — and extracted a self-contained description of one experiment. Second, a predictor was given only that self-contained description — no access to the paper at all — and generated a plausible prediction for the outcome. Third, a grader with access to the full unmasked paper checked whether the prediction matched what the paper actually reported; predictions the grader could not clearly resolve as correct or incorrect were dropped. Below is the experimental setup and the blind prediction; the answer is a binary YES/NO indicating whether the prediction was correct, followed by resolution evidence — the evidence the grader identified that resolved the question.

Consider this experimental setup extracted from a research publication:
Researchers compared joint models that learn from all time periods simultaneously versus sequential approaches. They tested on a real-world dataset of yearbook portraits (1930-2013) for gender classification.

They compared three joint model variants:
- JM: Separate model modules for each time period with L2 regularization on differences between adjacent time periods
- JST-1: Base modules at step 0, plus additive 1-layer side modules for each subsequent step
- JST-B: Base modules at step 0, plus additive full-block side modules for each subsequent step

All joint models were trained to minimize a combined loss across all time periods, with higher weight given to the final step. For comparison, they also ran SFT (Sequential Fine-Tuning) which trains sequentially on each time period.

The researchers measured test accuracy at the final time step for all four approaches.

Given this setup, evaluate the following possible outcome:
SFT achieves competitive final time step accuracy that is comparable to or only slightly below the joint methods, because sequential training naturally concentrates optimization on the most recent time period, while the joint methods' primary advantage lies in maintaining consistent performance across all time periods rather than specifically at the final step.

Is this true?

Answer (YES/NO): NO